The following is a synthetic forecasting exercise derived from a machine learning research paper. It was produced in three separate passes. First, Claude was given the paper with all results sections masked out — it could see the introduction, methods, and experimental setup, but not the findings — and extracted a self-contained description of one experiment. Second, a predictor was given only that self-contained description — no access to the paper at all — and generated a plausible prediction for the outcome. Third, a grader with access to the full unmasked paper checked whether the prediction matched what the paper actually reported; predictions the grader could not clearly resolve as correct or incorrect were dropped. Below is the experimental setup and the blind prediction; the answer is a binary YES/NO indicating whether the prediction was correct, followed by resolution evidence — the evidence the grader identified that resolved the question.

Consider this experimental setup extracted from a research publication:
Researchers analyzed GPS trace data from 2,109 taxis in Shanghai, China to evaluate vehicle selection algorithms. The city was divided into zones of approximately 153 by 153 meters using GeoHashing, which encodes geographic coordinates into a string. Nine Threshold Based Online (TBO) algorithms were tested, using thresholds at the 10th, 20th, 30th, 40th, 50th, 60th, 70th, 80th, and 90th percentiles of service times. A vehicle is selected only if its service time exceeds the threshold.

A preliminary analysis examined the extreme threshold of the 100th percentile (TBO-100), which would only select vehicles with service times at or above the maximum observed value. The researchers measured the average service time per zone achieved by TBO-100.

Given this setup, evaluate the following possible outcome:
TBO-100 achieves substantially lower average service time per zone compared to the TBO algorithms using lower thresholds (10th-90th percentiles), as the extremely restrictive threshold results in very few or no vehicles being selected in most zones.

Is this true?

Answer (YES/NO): YES